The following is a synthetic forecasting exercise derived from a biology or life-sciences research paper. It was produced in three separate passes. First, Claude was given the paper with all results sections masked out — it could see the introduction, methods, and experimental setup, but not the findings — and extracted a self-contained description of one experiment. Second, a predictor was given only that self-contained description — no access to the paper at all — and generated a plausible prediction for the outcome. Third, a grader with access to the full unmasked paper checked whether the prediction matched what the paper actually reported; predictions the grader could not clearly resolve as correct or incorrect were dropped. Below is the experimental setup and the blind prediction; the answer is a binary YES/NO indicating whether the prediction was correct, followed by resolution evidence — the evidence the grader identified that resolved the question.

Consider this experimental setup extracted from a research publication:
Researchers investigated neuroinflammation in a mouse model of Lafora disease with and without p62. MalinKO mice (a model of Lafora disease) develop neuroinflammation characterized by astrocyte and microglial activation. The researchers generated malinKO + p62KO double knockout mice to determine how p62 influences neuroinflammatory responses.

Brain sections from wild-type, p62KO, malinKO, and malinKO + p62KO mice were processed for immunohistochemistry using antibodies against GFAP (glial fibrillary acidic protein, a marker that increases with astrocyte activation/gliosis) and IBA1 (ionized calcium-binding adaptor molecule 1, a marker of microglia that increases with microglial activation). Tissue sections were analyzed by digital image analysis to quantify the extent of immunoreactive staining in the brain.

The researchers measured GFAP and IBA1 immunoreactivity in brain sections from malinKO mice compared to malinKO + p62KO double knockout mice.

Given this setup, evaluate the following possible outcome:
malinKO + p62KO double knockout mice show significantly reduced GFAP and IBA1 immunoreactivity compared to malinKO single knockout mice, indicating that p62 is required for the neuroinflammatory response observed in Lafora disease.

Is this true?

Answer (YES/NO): NO